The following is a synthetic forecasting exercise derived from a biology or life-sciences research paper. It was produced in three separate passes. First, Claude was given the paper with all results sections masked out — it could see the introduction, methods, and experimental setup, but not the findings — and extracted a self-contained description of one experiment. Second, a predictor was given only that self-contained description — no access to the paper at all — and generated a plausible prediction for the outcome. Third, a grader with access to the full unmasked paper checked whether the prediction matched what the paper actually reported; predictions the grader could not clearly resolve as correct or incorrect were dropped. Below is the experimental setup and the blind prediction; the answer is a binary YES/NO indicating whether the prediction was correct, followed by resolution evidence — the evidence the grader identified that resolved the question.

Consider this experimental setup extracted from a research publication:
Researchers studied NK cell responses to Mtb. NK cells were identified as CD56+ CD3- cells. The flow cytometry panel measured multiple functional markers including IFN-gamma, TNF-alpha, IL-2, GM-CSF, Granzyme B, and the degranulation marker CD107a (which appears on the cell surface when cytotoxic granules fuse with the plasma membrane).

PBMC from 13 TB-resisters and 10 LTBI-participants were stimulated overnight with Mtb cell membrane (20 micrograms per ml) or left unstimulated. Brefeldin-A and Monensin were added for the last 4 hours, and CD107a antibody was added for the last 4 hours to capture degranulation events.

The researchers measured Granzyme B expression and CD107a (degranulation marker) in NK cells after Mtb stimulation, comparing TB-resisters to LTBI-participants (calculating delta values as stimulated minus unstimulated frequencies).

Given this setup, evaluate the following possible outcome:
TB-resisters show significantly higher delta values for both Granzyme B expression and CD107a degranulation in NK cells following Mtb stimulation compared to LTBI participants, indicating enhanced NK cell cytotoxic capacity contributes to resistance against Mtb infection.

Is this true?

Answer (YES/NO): NO